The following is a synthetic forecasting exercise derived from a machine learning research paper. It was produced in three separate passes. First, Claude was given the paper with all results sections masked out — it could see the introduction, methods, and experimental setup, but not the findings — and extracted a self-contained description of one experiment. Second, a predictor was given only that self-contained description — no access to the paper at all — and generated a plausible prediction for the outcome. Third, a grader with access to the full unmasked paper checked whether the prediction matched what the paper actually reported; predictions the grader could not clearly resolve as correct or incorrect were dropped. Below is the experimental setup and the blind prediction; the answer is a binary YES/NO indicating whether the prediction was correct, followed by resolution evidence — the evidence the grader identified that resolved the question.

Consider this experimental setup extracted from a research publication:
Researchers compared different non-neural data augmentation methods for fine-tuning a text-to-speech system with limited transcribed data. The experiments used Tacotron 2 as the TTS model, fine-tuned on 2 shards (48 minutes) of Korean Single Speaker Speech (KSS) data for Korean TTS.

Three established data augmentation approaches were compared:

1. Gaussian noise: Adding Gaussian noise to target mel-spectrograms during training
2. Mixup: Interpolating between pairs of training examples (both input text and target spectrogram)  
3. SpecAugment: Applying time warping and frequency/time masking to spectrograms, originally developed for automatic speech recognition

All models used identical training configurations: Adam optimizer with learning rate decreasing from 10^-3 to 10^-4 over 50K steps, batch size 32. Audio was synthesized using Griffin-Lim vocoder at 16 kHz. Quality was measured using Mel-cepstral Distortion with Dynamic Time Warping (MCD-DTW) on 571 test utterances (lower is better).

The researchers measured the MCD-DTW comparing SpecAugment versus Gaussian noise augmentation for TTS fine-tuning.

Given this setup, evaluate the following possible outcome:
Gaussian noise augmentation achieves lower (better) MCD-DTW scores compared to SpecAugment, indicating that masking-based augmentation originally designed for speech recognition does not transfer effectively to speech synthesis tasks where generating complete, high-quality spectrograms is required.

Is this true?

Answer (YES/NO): NO